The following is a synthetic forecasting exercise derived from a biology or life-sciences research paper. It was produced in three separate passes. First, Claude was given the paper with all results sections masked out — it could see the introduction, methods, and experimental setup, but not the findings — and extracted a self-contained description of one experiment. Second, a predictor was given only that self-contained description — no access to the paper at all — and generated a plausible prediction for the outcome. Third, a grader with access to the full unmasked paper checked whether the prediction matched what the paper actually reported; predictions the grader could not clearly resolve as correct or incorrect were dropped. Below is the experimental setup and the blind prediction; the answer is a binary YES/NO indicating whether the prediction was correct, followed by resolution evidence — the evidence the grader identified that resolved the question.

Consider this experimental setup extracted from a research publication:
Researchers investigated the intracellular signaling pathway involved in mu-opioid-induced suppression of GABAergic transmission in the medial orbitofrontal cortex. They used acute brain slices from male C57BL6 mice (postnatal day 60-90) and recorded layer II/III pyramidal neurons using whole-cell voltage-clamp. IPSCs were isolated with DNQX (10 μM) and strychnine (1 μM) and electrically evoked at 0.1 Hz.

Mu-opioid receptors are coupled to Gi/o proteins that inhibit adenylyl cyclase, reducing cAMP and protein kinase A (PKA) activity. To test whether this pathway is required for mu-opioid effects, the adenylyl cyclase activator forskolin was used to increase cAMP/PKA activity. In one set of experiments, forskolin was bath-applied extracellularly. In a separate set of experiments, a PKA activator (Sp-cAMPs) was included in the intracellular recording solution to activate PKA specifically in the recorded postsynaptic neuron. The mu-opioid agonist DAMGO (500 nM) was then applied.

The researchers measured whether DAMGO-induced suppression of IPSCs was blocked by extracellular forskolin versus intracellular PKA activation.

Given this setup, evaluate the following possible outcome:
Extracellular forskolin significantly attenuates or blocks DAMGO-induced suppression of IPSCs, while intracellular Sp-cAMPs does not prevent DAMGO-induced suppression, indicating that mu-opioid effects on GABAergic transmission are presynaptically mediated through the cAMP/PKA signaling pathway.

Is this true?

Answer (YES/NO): NO